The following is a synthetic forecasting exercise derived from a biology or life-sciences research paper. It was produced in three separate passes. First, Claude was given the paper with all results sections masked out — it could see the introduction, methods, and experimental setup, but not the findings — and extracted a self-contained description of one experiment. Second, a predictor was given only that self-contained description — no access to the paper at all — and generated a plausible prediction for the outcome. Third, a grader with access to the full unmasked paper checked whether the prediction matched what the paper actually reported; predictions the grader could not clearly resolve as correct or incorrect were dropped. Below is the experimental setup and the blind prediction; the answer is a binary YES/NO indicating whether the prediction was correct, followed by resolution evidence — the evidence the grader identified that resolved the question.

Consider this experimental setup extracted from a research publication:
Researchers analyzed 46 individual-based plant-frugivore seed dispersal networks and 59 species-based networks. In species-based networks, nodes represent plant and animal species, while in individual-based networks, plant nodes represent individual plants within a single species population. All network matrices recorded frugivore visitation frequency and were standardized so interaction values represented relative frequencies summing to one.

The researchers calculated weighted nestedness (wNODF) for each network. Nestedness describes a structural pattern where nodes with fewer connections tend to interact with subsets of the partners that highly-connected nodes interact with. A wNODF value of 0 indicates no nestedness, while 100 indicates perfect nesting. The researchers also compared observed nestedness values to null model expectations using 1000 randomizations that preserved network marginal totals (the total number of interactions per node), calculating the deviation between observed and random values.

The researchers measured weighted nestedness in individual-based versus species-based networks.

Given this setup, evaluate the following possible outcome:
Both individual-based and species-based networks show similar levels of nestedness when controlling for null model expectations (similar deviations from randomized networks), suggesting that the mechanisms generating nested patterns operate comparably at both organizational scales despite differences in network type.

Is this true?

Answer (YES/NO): YES